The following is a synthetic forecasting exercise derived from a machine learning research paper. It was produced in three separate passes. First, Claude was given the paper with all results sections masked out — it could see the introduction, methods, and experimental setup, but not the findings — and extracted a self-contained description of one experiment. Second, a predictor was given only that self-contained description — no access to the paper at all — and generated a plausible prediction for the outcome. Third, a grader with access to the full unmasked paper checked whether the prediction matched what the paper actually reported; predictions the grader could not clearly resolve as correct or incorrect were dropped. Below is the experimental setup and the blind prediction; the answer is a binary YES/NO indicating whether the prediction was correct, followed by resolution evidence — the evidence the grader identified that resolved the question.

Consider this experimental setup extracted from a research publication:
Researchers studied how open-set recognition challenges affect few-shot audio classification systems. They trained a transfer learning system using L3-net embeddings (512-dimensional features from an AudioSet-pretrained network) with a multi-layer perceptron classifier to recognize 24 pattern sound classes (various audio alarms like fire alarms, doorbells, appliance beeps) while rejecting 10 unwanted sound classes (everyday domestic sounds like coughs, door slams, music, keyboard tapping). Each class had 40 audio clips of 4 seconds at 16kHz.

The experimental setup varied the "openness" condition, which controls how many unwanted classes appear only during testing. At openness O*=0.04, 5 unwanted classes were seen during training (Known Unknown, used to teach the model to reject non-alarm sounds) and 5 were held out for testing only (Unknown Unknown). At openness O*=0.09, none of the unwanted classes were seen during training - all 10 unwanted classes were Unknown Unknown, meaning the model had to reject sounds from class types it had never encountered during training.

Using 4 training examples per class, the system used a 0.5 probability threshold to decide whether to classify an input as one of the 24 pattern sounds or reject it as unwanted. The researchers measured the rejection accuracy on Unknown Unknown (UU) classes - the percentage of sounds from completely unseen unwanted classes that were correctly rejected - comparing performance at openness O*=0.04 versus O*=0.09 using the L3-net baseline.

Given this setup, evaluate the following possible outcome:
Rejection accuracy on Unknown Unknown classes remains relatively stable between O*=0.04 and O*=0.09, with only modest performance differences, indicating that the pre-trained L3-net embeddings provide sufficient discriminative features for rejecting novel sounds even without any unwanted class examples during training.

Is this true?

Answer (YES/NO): NO